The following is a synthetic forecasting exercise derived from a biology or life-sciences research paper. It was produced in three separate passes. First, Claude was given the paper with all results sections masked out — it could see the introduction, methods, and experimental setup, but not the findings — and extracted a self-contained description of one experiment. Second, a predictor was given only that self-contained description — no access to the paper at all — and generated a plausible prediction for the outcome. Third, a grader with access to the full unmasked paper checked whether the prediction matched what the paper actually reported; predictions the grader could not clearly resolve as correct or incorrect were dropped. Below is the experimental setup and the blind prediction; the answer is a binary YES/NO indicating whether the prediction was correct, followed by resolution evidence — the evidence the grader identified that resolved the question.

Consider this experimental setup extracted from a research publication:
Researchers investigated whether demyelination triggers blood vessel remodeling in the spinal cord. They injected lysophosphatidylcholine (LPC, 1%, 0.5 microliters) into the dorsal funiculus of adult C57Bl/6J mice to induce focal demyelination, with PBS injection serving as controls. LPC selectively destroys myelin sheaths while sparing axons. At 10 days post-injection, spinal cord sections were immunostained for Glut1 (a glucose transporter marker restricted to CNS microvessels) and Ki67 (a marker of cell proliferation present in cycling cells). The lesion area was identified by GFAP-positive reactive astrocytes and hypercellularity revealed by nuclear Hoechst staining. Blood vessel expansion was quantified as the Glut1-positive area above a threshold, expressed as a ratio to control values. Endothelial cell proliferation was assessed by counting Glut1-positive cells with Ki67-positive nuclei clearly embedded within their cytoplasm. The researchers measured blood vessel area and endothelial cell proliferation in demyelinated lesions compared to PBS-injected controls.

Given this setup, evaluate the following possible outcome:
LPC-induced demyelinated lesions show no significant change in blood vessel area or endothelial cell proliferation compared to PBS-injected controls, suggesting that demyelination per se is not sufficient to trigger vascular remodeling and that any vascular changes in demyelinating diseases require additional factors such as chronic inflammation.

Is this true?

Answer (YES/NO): NO